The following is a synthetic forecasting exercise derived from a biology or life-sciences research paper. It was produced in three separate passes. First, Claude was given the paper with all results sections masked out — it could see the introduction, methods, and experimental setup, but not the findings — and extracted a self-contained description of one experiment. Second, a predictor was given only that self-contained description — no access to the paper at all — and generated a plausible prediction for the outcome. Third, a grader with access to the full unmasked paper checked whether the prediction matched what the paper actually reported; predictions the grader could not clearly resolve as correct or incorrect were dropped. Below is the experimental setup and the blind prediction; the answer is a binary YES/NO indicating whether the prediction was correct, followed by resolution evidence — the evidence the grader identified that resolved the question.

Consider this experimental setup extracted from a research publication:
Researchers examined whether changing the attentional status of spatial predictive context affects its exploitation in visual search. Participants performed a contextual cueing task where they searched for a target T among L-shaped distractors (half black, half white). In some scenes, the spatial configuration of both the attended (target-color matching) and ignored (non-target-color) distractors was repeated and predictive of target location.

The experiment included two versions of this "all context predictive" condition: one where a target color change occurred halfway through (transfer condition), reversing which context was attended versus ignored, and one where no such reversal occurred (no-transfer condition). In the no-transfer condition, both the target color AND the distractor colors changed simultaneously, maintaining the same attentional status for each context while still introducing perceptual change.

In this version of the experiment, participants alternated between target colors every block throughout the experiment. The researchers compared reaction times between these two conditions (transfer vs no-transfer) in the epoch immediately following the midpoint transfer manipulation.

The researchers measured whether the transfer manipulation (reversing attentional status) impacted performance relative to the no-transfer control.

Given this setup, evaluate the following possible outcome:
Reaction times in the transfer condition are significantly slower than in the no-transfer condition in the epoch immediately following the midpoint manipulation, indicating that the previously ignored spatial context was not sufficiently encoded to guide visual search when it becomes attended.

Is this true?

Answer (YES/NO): NO